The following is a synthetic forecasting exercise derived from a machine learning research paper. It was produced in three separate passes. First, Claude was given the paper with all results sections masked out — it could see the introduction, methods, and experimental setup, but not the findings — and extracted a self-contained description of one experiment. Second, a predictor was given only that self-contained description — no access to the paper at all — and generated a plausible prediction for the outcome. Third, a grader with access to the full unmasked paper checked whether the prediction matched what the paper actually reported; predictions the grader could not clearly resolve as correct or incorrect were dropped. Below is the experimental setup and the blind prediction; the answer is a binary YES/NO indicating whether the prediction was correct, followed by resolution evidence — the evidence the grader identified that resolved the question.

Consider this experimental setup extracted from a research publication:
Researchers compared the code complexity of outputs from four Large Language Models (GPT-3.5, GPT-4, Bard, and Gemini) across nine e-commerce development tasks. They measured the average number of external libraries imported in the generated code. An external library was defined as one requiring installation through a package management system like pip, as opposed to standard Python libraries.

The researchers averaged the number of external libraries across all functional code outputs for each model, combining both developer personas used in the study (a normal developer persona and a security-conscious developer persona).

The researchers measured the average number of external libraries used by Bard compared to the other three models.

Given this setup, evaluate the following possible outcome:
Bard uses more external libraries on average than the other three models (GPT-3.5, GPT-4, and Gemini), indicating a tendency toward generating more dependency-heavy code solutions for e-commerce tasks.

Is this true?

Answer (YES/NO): NO